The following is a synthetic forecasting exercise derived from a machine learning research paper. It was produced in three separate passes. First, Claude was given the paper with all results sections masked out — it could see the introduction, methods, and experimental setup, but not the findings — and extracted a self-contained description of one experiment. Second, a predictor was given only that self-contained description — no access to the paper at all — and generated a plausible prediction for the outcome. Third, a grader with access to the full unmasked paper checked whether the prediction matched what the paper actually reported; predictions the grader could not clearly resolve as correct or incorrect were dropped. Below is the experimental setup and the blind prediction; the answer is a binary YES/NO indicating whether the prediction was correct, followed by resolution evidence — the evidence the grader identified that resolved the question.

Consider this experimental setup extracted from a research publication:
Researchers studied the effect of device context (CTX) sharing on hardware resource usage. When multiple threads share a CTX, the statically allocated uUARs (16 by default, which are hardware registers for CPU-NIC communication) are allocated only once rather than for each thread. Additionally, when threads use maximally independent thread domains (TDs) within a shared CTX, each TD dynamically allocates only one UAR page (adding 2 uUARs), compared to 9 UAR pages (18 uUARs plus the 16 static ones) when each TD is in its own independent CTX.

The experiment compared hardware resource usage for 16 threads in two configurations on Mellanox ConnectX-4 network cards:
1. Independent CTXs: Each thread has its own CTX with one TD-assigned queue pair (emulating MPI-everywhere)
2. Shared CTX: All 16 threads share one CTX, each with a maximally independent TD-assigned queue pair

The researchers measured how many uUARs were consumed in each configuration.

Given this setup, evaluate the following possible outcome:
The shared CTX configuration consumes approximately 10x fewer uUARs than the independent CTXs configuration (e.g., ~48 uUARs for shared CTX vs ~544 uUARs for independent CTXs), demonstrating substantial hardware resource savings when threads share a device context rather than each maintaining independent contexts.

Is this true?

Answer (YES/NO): NO